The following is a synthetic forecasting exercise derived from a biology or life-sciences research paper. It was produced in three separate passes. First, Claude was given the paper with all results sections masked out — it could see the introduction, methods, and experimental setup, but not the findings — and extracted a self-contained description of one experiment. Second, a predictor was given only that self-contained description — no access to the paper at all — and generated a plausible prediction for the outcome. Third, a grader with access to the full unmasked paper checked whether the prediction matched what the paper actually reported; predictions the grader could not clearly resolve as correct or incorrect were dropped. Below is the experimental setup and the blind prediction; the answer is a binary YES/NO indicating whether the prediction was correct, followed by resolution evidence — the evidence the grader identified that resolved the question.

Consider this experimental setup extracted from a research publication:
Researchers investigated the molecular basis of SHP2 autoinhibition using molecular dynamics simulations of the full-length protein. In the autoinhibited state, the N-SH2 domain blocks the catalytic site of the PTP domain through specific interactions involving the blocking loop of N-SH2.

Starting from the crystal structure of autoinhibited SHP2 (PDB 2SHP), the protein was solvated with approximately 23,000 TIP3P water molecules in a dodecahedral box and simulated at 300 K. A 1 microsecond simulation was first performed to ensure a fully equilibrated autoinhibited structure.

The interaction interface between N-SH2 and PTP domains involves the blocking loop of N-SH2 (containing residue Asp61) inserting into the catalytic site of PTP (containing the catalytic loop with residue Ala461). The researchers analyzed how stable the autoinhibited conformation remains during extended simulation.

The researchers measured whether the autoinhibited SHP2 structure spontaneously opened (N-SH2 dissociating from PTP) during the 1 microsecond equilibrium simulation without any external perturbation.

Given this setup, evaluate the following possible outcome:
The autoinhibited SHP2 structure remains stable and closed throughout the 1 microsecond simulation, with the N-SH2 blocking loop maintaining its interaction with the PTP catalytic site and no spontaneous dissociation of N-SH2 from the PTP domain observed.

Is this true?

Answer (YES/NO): YES